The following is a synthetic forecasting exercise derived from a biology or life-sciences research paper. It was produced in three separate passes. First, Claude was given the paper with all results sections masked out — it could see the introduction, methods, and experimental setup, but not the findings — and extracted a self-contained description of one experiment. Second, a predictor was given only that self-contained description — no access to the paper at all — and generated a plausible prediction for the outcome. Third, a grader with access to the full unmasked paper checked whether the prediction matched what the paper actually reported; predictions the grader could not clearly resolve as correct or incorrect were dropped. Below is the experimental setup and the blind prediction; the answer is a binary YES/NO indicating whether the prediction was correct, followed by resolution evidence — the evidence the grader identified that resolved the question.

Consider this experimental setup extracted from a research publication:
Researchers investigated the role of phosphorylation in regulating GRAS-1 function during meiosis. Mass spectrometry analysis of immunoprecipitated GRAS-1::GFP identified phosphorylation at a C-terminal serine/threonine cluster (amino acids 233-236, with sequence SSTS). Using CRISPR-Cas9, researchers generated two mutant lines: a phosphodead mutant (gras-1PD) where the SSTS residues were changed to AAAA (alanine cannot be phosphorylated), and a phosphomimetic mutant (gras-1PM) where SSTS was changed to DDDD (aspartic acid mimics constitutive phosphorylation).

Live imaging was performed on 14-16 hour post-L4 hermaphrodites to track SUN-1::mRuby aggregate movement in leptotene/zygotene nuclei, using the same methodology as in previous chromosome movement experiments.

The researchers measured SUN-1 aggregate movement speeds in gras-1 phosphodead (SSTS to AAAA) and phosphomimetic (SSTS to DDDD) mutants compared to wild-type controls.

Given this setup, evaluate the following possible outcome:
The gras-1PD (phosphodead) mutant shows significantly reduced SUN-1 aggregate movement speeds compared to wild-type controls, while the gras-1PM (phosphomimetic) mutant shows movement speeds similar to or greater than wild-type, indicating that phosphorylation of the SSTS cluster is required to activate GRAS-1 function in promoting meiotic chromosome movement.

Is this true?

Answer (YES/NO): NO